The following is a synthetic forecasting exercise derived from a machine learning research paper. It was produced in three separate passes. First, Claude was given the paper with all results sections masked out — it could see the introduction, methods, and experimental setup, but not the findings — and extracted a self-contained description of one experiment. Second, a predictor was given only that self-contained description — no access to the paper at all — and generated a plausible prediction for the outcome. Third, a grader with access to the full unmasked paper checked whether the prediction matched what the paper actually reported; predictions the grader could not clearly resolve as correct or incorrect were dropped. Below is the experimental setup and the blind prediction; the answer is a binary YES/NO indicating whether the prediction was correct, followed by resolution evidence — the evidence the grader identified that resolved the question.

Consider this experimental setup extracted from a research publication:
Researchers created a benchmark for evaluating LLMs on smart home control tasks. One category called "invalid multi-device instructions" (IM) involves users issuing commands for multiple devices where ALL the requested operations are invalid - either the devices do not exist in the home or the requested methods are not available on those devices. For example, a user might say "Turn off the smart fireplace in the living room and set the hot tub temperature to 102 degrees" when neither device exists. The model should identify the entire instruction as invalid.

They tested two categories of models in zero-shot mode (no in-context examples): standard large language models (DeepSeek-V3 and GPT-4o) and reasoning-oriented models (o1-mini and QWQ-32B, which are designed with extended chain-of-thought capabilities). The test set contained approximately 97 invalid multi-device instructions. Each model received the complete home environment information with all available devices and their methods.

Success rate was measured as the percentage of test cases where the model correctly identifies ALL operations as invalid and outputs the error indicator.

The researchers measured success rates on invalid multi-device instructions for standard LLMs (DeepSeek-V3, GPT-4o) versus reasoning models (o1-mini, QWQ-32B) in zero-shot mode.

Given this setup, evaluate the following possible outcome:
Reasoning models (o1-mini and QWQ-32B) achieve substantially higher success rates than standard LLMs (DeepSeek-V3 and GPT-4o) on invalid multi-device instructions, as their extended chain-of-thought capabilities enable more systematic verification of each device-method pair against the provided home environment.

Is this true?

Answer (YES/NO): NO